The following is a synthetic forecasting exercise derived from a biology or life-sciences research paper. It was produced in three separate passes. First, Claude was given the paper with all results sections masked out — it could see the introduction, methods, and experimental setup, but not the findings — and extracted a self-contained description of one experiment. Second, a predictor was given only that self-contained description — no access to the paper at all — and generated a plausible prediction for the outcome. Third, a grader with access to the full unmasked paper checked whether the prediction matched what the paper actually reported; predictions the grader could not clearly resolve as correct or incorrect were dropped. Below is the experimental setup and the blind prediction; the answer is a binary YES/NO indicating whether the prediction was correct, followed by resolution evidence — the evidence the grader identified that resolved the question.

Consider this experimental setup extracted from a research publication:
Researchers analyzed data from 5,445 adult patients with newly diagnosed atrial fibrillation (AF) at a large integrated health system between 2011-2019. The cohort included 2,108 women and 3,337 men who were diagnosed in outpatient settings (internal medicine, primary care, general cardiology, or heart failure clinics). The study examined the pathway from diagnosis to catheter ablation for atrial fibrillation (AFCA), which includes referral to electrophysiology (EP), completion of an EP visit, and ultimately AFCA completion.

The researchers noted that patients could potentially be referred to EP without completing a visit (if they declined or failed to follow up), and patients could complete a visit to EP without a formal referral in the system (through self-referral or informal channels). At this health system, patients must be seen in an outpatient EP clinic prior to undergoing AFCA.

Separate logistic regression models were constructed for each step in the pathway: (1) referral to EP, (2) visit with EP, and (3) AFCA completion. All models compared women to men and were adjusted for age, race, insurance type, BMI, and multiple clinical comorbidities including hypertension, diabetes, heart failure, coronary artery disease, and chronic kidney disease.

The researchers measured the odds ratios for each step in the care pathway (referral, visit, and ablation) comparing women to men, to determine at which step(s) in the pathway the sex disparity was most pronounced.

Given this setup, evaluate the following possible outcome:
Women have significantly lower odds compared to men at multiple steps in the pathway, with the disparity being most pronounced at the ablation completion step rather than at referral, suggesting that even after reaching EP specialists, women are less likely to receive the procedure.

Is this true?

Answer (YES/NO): NO